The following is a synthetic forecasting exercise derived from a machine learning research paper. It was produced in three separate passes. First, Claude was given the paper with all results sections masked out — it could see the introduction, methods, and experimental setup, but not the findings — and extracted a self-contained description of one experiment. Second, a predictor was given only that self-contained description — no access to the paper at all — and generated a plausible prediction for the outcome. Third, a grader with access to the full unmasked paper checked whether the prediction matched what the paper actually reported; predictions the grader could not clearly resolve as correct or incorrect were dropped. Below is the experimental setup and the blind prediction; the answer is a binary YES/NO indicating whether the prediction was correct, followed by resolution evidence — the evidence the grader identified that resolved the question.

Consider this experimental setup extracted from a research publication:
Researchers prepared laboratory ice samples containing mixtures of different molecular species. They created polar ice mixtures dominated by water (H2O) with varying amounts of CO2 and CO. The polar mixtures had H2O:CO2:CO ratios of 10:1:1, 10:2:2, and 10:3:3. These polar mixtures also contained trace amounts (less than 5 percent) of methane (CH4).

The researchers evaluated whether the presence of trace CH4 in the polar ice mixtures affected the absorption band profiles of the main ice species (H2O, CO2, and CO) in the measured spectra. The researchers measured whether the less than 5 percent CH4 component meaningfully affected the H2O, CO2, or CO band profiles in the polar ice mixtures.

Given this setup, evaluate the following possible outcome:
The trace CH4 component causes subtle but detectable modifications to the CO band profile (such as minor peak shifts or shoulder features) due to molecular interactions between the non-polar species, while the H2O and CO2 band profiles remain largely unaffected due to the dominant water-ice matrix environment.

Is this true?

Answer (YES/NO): NO